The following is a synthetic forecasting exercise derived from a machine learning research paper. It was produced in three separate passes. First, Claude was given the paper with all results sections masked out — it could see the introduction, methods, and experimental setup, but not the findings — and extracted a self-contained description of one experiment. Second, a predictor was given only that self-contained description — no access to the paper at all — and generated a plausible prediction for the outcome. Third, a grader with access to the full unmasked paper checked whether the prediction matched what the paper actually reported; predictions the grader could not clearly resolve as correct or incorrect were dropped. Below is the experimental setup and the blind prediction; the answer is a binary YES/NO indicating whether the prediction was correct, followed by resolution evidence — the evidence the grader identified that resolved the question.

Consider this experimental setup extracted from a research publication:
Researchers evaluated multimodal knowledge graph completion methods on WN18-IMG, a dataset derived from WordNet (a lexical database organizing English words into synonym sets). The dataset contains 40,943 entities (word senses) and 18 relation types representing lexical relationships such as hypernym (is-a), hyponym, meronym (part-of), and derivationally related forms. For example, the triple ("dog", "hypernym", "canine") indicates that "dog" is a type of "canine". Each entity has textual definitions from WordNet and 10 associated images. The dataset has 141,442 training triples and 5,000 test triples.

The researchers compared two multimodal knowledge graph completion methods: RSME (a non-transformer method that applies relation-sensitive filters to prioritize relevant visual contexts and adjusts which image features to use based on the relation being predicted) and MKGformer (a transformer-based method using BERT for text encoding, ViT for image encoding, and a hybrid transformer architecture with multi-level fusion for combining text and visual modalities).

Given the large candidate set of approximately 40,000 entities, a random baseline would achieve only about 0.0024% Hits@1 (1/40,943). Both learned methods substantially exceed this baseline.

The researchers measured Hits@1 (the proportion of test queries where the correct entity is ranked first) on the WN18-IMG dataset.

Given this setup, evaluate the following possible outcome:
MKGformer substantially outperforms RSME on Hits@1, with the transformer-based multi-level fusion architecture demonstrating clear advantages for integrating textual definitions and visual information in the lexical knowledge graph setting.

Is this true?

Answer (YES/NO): NO